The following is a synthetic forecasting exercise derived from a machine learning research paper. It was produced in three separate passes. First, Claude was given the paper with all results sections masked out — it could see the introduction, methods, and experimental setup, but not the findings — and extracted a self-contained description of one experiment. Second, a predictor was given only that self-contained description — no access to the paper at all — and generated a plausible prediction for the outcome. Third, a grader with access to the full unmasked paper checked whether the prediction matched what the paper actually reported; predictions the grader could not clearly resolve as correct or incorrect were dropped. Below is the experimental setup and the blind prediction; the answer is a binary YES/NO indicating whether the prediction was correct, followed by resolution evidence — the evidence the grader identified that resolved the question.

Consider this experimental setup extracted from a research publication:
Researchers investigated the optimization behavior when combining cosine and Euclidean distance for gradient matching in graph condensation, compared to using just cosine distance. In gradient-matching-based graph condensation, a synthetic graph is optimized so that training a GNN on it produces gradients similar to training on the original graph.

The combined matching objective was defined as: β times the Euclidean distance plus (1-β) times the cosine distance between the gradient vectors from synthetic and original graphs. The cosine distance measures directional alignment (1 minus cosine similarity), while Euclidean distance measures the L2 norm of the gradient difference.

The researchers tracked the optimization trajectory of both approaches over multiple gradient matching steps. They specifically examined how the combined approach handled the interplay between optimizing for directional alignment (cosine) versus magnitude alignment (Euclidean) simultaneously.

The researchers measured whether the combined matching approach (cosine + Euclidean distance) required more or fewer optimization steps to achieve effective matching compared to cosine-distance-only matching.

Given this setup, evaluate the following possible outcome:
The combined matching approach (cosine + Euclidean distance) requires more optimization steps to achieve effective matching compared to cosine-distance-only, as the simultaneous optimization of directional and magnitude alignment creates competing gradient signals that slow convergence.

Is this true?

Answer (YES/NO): YES